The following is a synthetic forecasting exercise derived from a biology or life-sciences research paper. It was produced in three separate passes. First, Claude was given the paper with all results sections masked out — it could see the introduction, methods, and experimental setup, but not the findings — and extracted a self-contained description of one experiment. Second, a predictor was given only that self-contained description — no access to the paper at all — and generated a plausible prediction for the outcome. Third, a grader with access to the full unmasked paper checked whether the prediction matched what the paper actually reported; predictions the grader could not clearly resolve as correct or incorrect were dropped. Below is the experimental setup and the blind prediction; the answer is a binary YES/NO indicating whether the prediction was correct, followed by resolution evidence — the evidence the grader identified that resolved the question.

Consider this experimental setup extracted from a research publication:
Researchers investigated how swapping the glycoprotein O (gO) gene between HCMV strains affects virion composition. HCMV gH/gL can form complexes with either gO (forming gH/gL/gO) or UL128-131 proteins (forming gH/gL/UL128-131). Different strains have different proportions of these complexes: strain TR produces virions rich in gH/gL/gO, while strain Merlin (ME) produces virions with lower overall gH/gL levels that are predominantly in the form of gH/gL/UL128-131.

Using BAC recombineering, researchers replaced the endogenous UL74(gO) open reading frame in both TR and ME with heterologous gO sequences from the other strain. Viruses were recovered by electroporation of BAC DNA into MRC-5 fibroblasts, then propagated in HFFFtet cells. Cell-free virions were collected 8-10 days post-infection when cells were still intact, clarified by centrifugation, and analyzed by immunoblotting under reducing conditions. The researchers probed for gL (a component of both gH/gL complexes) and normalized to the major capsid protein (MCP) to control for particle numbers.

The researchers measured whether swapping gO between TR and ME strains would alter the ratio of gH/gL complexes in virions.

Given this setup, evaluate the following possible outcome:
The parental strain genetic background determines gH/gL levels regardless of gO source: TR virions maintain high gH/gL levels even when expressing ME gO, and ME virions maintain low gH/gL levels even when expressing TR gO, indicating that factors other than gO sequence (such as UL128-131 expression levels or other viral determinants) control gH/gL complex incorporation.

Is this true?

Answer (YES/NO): YES